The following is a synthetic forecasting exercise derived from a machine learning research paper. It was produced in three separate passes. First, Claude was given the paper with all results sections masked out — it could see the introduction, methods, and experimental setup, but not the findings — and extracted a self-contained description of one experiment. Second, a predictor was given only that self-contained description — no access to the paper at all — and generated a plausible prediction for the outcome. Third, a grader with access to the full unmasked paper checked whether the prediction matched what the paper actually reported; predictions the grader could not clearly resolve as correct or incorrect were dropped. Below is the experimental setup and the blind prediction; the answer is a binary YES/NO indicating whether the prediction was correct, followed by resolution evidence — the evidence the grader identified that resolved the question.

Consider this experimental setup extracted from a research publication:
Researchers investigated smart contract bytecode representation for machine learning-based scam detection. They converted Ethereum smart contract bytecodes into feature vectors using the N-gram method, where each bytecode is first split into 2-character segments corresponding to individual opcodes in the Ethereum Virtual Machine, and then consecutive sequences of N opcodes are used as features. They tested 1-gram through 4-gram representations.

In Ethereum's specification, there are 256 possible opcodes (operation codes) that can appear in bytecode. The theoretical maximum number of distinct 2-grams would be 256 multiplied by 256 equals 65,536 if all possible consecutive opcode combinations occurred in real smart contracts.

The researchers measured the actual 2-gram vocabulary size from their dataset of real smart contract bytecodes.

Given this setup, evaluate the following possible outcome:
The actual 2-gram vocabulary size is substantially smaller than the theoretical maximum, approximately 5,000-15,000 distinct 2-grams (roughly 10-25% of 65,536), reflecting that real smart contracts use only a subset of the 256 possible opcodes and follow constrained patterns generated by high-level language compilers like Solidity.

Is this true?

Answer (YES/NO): NO